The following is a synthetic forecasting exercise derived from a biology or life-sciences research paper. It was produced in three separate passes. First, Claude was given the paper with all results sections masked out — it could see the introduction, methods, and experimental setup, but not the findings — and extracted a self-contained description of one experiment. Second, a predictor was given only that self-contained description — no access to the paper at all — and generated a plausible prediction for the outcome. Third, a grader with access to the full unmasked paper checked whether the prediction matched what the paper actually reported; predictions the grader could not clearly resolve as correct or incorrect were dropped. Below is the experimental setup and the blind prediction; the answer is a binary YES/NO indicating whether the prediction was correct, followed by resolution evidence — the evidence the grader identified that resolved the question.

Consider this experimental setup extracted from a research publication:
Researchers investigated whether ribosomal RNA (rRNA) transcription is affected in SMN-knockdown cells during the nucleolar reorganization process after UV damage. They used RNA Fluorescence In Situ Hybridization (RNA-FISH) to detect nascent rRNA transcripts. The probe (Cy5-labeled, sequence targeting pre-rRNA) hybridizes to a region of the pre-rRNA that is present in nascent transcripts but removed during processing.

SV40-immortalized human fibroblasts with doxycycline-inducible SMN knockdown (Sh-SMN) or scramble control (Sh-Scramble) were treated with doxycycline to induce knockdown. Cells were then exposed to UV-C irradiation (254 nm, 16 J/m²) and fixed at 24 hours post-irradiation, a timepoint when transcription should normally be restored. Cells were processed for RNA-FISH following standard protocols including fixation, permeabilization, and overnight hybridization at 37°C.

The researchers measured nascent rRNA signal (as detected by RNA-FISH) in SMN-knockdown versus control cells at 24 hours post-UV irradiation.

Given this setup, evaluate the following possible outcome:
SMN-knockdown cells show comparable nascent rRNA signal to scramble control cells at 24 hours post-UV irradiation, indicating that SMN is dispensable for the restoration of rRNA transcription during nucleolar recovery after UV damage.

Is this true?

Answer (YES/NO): NO